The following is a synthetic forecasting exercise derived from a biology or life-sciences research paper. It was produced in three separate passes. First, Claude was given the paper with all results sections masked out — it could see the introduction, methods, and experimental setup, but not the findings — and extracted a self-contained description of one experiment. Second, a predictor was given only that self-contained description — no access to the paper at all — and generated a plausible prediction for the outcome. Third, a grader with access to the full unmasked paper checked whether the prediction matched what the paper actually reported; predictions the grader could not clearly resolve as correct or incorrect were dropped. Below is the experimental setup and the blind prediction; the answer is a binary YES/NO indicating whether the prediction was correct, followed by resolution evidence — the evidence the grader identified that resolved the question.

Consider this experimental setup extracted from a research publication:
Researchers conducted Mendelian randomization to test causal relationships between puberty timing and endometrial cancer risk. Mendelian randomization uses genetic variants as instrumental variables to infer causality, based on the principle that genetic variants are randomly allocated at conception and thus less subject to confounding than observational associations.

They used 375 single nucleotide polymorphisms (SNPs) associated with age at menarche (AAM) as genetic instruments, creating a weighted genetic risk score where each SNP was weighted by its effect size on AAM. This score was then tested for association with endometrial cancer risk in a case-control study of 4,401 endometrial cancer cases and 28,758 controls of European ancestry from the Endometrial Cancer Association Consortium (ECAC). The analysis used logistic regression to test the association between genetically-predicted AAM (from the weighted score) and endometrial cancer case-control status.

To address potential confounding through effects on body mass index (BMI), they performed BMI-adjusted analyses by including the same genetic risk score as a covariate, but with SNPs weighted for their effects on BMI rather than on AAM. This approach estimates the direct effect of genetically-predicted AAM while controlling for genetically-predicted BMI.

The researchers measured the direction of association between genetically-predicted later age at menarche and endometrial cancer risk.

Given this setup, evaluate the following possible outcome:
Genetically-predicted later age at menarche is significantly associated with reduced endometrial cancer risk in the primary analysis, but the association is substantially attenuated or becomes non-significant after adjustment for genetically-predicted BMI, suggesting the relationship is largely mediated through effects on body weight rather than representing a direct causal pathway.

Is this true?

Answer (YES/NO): NO